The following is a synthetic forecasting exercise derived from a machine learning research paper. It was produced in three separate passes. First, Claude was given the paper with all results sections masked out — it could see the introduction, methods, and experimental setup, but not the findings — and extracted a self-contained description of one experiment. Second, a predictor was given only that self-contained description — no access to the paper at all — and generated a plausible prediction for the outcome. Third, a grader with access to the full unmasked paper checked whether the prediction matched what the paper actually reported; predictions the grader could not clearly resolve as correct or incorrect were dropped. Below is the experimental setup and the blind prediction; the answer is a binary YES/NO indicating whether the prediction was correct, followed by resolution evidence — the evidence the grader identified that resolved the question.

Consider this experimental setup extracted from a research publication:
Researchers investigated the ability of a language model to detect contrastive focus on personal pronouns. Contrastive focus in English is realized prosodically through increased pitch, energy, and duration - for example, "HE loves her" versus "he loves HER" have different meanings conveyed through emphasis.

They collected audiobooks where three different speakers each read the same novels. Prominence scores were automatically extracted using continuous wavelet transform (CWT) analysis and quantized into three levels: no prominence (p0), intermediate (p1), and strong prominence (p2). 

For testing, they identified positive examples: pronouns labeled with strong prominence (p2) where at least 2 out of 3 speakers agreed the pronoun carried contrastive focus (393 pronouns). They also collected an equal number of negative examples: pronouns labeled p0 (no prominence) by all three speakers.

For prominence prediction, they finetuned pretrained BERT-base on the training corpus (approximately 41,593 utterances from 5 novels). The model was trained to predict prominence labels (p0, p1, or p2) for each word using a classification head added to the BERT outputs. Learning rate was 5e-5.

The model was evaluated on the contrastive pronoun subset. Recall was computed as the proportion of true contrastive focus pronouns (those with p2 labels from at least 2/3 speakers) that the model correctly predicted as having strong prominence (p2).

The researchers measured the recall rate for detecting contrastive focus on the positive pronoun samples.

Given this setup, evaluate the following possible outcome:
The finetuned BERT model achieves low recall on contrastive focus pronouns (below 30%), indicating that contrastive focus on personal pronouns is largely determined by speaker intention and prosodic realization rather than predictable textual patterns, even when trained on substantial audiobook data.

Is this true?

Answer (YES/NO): YES